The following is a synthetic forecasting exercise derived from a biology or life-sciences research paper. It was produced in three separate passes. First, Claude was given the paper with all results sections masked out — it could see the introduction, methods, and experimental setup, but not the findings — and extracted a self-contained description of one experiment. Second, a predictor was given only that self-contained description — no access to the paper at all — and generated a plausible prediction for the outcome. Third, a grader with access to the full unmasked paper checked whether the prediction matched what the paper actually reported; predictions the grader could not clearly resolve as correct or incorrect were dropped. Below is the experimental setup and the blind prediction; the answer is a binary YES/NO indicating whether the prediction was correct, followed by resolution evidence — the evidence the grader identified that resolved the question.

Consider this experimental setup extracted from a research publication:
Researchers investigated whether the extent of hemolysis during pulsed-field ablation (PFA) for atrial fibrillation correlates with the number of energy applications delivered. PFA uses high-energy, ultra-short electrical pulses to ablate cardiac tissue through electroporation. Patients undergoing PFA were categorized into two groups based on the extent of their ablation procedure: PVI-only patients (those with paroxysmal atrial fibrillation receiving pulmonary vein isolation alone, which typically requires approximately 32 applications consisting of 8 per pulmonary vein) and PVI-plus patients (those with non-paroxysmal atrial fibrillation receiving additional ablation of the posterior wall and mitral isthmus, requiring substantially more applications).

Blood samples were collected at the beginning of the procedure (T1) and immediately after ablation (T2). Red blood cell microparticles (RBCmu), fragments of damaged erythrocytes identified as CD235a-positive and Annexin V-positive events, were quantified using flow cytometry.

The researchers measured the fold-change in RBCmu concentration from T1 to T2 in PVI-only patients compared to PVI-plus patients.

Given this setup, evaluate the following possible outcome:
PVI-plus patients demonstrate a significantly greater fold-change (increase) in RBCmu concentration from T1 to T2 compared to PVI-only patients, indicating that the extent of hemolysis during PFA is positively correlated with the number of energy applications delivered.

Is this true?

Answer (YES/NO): YES